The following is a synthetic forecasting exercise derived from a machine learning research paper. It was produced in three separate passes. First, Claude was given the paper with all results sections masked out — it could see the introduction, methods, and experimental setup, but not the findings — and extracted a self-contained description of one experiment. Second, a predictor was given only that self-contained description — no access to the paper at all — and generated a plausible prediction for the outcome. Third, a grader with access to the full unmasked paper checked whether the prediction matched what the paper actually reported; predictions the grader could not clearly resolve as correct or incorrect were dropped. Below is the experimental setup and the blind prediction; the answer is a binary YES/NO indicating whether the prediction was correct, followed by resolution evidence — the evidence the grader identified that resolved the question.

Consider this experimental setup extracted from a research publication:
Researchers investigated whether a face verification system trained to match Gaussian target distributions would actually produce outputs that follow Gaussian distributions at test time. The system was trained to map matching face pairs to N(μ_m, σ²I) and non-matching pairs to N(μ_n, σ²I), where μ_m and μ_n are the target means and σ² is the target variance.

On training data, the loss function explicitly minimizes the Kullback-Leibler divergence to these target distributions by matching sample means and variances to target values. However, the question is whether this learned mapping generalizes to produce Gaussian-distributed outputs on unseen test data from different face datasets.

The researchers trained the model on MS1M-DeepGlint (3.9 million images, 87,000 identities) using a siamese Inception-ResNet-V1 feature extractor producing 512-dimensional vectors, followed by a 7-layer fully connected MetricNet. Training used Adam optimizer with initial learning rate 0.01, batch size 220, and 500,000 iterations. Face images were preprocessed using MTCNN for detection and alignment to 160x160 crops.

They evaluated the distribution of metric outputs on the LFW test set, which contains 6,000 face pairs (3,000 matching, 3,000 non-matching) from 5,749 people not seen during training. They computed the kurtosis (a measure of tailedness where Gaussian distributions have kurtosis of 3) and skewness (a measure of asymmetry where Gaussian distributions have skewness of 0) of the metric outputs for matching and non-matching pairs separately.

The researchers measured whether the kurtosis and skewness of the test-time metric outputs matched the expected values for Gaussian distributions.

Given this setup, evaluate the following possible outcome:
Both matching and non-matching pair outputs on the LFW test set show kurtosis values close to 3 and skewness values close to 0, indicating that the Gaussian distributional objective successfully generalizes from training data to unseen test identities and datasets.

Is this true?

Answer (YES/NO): YES